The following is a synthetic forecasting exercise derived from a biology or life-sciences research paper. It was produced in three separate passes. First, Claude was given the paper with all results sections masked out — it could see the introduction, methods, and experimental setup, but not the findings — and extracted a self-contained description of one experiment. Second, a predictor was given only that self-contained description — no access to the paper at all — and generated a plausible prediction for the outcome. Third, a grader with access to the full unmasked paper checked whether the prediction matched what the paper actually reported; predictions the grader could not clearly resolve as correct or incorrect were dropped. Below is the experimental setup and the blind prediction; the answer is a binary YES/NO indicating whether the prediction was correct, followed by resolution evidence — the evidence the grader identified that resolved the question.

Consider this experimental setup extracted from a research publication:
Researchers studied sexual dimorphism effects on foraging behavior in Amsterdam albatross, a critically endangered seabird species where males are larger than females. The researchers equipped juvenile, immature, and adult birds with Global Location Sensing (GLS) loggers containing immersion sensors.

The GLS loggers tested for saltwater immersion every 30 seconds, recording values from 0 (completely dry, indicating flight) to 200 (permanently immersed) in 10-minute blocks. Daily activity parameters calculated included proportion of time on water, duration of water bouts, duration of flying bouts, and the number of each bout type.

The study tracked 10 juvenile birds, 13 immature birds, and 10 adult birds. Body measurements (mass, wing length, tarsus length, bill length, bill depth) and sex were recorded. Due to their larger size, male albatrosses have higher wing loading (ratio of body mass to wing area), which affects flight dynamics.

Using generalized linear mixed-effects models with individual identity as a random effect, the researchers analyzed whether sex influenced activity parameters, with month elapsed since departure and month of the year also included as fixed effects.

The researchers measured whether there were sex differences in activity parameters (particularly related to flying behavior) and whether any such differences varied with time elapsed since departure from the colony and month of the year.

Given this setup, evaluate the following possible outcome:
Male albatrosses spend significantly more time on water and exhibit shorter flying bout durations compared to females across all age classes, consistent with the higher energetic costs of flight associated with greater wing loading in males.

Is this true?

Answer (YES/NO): NO